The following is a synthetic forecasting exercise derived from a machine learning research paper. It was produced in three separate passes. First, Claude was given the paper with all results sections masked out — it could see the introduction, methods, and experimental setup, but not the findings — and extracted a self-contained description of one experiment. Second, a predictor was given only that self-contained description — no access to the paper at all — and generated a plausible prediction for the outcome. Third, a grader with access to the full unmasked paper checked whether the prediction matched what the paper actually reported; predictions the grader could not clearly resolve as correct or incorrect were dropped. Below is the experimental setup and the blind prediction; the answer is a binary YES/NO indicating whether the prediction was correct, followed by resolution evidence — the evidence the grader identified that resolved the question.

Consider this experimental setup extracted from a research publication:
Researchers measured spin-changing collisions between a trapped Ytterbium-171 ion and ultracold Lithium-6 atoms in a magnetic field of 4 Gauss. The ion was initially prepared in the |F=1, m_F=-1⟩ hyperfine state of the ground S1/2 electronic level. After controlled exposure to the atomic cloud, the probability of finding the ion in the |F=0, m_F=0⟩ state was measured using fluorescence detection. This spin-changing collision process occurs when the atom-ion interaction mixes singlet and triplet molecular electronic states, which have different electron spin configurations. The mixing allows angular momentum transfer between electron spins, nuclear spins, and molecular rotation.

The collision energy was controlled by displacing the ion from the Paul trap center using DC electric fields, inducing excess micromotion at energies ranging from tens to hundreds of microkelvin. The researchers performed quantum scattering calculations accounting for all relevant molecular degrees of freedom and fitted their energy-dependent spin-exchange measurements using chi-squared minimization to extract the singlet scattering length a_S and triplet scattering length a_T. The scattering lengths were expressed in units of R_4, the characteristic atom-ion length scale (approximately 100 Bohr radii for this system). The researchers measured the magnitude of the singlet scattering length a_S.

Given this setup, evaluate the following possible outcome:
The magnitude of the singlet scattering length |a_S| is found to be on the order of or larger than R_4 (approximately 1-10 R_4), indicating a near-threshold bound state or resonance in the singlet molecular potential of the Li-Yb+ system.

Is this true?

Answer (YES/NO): YES